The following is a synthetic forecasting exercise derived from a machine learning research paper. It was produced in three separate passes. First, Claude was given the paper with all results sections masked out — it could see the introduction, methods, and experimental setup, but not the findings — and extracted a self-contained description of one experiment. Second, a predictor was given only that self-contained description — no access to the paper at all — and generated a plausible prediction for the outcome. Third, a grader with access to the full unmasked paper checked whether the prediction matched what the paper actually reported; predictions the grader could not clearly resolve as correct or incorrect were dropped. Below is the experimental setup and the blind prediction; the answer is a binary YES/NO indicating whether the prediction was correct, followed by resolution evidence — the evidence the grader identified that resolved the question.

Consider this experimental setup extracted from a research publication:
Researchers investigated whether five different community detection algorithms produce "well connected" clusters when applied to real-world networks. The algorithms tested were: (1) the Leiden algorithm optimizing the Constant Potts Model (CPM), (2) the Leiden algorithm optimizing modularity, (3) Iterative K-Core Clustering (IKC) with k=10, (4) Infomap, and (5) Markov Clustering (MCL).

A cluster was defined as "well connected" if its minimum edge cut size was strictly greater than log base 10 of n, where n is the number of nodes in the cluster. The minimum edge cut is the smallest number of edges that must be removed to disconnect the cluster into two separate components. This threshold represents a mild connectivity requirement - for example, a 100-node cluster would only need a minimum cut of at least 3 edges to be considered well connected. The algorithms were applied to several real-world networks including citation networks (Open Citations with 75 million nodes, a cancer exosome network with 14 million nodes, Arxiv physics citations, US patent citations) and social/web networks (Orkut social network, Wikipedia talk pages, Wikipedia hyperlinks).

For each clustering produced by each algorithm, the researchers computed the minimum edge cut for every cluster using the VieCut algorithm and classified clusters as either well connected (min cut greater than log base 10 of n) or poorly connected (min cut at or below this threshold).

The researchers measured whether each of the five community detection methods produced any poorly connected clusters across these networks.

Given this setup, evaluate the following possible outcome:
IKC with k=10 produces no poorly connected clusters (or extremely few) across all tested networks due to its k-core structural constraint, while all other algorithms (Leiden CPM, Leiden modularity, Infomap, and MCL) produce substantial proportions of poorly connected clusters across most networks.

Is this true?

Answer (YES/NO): NO